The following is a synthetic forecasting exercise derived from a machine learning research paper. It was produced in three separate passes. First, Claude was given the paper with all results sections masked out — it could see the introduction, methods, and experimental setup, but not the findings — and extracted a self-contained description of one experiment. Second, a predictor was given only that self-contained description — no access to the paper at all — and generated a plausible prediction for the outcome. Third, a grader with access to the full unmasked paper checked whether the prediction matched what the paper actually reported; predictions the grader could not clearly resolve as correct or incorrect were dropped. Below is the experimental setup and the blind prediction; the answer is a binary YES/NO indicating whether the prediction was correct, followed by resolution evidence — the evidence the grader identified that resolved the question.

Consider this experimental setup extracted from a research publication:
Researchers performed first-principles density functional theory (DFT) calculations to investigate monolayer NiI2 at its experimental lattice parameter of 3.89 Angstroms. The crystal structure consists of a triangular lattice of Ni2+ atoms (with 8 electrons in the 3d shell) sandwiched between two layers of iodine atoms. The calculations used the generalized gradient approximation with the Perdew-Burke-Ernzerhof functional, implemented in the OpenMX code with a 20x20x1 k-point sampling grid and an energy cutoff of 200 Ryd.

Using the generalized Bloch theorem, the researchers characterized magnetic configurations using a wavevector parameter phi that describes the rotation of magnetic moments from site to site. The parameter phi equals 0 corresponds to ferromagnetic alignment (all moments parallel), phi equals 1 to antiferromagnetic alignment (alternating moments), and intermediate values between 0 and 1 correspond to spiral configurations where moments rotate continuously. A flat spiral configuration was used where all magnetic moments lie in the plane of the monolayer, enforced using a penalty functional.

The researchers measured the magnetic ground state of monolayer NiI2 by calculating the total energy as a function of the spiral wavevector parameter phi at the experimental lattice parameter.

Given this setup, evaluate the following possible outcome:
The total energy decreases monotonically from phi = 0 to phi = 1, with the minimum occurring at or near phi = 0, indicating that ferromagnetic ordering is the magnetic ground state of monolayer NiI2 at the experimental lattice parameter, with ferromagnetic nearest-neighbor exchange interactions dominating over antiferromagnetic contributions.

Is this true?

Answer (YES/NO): NO